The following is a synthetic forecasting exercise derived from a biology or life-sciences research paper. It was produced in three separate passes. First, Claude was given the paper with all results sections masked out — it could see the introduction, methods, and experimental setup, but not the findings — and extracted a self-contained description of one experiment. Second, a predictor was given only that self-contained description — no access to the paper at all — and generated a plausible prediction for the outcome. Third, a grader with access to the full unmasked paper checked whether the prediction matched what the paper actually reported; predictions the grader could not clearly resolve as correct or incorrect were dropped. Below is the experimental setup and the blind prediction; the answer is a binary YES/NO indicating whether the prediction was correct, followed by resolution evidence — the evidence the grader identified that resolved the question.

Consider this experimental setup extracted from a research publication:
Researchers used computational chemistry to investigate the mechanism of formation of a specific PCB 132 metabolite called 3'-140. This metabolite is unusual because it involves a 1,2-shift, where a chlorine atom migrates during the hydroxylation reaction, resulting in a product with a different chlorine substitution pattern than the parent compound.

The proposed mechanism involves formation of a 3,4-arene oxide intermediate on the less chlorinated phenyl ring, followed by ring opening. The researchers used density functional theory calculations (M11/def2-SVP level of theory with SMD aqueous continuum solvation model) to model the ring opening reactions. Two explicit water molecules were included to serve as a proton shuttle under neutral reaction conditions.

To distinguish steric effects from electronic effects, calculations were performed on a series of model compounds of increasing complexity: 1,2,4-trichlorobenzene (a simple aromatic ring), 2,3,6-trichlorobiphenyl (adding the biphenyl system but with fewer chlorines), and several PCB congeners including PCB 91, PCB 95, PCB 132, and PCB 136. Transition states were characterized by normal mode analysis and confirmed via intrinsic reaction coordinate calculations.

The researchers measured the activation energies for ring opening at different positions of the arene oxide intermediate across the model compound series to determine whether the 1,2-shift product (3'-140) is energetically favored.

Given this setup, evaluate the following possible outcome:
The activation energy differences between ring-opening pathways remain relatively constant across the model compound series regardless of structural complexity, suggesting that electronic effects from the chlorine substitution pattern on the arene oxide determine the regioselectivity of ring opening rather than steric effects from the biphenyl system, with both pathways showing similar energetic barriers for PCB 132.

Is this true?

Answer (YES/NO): NO